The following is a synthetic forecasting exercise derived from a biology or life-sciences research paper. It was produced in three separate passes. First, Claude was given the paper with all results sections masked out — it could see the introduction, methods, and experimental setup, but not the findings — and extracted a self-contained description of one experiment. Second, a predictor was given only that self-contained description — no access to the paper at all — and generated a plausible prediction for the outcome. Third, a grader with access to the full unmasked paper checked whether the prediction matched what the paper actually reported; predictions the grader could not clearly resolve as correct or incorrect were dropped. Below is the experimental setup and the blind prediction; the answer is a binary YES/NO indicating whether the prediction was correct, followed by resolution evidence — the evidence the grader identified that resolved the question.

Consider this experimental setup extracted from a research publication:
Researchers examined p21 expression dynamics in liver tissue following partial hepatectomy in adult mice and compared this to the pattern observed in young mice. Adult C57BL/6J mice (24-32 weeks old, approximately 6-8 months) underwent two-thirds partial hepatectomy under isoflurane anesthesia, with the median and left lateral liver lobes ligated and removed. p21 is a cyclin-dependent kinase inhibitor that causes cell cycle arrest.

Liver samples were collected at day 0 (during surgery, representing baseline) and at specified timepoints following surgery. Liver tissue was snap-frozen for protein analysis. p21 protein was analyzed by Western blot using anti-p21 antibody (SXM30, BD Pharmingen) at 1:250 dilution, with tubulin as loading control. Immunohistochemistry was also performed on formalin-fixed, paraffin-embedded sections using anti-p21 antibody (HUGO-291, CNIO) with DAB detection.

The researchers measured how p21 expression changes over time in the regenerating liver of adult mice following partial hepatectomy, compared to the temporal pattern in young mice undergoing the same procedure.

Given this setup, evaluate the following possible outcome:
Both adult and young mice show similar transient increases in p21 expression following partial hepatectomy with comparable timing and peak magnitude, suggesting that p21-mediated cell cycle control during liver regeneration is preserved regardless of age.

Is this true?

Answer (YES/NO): NO